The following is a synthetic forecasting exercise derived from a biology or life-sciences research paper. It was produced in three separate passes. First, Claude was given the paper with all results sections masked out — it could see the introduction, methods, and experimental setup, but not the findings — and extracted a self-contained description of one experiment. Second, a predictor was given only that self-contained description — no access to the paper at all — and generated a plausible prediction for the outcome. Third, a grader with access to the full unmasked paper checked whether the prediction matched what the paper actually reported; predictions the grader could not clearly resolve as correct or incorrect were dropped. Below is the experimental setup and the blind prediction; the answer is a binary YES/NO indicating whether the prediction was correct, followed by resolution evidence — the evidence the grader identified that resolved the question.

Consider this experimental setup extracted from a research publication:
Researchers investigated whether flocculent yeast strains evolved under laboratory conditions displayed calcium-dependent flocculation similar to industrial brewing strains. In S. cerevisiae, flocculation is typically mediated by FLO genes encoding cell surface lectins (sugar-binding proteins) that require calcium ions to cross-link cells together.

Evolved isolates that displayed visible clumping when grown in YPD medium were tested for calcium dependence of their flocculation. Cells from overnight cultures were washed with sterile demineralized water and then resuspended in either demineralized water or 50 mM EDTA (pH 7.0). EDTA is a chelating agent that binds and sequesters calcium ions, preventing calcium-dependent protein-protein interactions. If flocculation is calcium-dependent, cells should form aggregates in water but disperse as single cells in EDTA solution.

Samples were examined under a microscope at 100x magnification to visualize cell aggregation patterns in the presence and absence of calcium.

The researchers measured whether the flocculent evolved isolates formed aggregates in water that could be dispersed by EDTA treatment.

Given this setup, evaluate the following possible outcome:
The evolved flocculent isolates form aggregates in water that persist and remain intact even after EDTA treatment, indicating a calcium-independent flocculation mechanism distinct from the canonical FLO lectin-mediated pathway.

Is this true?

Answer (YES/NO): NO